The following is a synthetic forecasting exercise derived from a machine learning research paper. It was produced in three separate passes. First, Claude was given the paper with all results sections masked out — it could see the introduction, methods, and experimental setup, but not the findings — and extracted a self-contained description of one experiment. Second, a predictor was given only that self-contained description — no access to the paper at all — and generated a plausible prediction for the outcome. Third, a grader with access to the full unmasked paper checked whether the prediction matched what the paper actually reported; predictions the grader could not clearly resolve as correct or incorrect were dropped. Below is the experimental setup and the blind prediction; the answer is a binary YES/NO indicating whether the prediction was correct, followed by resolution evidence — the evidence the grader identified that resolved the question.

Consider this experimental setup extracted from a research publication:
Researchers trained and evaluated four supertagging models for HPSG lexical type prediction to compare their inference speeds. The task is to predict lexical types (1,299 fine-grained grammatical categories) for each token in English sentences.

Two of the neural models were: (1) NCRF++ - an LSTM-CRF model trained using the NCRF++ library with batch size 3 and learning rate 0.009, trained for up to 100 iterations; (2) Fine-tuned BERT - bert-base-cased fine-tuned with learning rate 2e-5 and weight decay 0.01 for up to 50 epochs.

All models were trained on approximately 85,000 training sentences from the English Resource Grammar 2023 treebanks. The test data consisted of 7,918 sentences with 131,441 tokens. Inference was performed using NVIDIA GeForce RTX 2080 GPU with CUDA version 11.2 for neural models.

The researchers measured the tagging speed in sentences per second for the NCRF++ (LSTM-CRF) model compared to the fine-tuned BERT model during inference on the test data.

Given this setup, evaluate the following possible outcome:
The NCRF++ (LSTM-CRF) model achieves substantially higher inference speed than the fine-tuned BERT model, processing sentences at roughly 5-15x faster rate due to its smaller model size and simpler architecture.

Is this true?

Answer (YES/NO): NO